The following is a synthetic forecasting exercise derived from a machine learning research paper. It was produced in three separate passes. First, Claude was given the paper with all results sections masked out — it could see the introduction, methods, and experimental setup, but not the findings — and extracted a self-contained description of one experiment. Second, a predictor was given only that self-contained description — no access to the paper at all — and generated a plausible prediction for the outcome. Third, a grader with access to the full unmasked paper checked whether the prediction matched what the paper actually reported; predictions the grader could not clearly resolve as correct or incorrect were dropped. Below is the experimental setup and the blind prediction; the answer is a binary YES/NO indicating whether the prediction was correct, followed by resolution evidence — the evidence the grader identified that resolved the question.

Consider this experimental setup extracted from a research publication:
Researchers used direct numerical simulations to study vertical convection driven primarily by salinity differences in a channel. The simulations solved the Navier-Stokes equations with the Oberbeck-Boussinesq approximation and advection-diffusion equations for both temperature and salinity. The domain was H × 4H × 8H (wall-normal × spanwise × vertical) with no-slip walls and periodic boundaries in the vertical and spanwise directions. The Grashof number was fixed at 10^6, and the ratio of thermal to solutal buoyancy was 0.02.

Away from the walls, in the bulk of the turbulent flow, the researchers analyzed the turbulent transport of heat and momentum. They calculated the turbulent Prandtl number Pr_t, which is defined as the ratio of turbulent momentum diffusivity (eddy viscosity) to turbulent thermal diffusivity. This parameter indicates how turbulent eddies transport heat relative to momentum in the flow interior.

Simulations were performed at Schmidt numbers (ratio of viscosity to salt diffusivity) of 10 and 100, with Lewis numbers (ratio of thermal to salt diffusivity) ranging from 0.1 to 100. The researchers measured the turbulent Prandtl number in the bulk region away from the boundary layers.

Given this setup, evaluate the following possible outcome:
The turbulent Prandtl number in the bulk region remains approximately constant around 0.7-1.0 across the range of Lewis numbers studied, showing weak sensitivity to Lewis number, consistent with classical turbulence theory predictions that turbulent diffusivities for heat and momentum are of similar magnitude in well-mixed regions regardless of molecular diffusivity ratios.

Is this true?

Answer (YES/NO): YES